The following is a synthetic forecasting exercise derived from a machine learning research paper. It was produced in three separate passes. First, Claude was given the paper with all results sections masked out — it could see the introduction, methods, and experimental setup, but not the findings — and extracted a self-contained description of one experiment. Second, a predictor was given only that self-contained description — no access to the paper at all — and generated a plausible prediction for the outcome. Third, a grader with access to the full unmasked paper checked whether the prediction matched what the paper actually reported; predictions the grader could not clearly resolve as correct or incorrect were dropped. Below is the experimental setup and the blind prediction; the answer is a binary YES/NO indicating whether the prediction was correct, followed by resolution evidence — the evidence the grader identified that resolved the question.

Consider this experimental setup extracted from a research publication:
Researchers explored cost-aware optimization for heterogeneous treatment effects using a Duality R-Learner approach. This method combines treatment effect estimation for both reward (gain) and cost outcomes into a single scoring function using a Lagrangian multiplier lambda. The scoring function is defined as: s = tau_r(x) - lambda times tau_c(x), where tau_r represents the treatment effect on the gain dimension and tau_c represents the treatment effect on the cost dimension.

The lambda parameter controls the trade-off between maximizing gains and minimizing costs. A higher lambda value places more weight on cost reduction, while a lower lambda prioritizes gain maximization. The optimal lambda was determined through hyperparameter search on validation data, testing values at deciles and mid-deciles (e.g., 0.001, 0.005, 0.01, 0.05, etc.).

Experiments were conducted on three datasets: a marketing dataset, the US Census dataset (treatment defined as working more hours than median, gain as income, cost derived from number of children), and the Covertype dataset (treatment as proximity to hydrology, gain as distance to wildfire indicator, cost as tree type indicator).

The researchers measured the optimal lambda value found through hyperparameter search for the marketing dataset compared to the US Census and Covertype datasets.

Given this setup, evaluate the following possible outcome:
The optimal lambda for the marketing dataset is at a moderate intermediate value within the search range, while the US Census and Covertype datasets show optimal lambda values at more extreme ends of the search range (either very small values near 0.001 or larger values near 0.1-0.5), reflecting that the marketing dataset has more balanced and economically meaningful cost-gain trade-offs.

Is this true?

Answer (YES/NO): NO